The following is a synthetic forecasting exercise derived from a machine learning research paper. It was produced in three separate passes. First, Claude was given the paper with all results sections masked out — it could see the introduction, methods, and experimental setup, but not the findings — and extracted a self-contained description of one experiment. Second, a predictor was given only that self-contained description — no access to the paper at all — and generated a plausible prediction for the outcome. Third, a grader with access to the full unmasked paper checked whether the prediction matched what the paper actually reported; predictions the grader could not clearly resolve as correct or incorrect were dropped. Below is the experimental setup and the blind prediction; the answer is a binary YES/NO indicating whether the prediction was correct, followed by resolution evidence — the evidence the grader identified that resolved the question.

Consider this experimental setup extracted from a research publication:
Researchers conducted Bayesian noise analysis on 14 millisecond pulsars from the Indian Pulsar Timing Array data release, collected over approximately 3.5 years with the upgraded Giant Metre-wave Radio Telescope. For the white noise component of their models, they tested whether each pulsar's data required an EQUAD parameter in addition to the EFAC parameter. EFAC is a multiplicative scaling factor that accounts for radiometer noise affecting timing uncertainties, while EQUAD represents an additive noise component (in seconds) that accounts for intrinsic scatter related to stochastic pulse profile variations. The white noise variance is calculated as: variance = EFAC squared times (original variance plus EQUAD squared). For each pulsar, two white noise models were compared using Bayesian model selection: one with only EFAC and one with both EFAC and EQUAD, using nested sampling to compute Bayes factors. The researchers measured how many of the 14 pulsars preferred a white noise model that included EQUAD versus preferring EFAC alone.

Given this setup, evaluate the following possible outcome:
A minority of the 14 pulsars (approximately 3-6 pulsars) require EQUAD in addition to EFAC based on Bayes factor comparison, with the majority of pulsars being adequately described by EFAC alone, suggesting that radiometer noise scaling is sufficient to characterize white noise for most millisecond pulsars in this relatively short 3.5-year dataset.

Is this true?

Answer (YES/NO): NO